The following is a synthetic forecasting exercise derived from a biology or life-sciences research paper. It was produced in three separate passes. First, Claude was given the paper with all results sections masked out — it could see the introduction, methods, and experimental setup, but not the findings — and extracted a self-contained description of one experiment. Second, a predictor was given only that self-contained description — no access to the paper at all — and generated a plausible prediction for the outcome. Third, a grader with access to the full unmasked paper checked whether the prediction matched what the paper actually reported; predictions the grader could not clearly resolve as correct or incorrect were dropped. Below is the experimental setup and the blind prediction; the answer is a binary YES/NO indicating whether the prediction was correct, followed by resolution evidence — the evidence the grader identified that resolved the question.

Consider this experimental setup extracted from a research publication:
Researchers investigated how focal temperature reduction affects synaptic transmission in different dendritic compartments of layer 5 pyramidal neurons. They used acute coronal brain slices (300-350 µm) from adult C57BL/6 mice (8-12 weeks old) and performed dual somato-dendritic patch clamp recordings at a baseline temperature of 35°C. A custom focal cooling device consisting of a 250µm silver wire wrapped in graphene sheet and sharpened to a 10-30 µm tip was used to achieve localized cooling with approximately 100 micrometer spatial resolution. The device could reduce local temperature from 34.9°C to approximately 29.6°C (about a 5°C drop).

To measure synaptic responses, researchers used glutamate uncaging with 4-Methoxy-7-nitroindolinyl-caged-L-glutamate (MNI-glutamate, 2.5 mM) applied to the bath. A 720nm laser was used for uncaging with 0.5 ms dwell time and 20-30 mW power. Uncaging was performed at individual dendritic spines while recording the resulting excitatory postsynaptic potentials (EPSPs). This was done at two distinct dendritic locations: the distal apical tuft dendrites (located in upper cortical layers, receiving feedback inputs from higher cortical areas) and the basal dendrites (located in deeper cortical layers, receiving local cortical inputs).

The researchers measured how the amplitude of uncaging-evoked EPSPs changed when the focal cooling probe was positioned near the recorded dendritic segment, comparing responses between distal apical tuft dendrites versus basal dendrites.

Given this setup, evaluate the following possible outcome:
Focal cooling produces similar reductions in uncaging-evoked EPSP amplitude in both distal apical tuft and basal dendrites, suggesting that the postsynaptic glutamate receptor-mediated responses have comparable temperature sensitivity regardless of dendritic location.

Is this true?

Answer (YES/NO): NO